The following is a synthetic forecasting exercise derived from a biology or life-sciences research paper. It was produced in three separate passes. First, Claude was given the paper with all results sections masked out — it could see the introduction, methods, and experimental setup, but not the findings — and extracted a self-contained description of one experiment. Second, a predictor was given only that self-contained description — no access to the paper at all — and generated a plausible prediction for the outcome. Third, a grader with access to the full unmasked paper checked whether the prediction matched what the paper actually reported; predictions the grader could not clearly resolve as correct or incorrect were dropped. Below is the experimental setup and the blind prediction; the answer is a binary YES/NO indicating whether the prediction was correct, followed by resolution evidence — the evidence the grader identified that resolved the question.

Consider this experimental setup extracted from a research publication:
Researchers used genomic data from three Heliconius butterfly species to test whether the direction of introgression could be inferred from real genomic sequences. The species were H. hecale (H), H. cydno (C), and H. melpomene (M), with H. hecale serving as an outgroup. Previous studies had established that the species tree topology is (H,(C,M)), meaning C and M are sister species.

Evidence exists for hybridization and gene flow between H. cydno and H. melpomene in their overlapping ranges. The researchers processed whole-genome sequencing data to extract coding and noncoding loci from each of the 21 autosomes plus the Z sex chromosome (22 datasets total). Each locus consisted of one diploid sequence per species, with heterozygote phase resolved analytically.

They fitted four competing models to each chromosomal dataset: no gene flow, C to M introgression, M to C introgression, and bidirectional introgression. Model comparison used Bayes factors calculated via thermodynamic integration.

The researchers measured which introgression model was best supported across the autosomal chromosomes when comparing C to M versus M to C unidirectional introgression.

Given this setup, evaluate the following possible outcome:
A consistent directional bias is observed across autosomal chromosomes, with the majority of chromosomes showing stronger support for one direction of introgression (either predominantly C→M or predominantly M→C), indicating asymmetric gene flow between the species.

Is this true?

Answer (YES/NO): YES